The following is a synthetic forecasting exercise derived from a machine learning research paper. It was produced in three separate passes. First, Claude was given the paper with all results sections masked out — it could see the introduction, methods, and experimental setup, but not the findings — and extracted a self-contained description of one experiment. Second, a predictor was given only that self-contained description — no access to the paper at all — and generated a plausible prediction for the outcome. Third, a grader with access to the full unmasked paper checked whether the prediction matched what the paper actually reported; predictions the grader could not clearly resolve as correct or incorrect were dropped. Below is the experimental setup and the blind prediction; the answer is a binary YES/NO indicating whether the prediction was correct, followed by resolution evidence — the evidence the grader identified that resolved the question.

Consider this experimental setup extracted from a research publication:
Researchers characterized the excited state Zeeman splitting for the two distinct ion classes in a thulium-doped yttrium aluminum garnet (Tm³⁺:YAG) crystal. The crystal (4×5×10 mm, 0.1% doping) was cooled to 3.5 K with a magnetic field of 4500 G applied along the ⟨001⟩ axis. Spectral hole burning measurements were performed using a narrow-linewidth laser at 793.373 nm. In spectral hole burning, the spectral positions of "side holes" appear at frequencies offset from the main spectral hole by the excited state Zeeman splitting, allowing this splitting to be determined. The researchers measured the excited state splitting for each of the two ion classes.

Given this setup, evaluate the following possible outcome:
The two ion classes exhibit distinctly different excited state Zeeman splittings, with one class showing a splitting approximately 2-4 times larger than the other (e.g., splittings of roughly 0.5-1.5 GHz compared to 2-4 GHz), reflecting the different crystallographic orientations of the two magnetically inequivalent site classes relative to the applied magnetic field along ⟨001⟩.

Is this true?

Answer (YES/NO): NO